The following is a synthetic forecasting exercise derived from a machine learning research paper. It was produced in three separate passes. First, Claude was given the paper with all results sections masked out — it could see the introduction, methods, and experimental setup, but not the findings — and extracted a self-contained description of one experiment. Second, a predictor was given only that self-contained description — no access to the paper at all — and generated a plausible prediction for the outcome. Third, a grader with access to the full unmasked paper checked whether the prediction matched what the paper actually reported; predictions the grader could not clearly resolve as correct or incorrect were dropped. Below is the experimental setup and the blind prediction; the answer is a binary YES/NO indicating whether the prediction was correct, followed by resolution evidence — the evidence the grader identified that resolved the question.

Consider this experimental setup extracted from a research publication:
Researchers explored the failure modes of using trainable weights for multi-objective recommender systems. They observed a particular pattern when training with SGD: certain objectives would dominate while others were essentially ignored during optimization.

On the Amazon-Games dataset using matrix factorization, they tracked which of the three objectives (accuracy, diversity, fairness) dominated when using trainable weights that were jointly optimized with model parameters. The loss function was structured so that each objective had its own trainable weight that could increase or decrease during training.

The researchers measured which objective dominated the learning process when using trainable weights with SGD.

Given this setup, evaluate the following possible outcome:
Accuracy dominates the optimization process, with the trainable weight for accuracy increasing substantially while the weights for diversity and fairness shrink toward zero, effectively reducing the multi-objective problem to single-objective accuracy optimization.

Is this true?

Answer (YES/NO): NO